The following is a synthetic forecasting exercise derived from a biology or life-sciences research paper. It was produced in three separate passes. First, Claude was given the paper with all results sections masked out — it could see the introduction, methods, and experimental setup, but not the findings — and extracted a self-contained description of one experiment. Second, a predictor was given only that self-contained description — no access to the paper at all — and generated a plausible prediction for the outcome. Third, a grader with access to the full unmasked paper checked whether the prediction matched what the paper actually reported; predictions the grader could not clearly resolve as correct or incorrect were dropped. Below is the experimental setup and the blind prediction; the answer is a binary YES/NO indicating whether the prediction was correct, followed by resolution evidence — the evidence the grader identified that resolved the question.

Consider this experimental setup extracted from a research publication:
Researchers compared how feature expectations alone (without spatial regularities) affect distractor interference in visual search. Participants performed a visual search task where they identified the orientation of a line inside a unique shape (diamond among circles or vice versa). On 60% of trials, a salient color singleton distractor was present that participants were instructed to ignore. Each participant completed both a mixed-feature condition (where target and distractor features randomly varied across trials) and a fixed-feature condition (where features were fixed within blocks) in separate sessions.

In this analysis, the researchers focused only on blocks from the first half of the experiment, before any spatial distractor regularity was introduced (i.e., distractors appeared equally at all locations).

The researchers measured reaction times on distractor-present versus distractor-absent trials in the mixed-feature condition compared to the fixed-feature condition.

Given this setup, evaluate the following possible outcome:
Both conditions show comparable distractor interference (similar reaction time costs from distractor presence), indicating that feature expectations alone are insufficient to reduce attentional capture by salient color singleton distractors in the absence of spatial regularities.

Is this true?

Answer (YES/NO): NO